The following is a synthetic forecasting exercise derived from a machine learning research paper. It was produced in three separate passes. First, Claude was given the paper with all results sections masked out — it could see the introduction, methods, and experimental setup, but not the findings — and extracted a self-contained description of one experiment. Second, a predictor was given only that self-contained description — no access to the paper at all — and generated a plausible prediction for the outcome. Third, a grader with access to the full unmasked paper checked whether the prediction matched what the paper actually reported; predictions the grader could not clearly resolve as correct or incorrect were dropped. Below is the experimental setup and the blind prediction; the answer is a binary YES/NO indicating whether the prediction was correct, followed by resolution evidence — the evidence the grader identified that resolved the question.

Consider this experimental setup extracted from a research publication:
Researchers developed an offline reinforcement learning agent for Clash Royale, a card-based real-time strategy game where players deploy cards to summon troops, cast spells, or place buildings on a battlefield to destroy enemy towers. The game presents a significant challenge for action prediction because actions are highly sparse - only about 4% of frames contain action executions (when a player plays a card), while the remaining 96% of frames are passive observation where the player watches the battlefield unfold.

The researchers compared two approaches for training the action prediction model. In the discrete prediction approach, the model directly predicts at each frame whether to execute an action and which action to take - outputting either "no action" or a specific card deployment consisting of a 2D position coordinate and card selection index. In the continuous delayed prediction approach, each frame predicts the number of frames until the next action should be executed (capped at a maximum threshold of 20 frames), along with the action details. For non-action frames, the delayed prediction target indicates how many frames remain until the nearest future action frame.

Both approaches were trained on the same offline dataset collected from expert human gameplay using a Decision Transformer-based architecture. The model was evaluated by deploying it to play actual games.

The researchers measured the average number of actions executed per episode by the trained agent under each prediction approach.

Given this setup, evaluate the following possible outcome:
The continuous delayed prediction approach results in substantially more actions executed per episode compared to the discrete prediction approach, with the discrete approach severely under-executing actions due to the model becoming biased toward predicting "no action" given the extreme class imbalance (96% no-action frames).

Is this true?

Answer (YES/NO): YES